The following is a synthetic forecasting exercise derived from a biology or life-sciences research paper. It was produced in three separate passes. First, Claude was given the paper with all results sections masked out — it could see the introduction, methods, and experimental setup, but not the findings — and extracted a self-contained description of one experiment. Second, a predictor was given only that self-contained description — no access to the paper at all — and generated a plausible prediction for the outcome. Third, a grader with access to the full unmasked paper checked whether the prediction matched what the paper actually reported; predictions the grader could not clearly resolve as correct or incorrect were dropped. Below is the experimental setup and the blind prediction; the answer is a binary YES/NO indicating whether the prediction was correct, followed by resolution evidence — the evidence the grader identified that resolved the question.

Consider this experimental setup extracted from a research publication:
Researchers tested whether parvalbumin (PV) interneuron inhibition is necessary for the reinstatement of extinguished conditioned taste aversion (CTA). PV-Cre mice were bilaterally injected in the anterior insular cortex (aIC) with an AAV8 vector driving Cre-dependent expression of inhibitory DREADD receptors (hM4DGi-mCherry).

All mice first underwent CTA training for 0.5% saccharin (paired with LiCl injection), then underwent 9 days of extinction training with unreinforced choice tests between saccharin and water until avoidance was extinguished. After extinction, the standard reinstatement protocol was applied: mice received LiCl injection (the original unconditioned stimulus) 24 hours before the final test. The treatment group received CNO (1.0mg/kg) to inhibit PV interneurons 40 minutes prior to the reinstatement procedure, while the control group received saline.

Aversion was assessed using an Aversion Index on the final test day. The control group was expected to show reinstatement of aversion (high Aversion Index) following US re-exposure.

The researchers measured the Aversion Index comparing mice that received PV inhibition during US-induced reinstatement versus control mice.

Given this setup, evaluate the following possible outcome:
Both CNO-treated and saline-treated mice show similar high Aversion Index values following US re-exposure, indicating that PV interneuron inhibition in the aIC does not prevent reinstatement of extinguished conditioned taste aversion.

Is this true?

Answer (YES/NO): NO